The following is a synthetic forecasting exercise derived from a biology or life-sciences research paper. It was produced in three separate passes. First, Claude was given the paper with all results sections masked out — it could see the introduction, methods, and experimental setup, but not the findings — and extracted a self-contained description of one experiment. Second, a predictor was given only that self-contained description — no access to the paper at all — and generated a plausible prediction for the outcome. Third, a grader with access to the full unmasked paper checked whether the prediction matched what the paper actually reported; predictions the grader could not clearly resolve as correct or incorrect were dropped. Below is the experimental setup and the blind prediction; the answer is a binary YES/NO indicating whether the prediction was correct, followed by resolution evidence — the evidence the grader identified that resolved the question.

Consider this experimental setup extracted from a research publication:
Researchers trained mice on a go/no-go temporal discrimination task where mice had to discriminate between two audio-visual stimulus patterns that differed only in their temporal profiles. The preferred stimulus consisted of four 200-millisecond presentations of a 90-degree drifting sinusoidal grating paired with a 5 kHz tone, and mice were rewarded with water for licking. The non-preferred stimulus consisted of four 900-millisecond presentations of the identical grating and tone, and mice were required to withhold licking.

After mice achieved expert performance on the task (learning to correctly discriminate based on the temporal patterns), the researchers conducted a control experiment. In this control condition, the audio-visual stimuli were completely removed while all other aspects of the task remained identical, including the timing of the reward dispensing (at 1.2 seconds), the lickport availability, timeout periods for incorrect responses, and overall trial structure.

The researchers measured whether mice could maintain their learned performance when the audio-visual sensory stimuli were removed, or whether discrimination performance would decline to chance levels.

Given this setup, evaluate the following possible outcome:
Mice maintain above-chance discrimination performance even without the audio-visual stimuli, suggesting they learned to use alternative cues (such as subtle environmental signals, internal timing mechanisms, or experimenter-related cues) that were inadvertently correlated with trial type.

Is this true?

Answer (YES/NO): NO